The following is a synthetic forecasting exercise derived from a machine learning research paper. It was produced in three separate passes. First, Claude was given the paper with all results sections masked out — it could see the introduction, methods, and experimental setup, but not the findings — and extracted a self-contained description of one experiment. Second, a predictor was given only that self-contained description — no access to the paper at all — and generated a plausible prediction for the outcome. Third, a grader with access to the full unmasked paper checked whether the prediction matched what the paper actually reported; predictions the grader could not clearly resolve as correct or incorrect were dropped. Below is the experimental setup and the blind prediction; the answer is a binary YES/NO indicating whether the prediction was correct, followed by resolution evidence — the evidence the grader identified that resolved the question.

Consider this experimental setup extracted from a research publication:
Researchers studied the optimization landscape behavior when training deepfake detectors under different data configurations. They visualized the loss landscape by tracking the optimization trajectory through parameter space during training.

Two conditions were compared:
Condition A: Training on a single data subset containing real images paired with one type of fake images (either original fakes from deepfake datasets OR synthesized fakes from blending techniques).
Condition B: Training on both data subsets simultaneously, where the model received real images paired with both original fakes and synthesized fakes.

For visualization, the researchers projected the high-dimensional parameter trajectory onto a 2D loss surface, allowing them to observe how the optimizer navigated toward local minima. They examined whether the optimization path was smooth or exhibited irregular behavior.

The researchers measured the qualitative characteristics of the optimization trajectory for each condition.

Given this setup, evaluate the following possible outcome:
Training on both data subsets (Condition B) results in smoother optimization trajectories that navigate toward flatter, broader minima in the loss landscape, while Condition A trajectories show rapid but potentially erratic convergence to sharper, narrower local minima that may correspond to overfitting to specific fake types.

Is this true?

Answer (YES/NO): NO